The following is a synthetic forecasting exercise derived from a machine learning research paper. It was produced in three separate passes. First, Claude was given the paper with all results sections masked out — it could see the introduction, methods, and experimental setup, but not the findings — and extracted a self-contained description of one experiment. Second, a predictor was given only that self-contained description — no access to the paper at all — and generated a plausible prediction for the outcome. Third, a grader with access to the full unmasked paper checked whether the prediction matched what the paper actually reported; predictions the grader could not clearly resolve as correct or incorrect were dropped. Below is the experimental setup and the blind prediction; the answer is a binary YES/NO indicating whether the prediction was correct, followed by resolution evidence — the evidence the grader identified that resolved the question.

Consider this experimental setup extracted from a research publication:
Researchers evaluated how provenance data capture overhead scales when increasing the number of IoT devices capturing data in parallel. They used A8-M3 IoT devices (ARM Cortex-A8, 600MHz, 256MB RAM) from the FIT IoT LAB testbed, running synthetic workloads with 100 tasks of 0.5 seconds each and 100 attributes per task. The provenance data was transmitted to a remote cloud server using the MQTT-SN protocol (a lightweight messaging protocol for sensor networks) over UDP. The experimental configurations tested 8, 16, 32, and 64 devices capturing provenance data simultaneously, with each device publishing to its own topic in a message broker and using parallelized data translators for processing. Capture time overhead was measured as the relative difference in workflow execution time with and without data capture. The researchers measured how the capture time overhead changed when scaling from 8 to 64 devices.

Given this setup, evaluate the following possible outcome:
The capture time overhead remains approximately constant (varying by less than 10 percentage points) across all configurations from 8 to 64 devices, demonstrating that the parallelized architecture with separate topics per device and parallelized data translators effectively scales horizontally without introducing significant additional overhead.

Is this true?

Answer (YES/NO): YES